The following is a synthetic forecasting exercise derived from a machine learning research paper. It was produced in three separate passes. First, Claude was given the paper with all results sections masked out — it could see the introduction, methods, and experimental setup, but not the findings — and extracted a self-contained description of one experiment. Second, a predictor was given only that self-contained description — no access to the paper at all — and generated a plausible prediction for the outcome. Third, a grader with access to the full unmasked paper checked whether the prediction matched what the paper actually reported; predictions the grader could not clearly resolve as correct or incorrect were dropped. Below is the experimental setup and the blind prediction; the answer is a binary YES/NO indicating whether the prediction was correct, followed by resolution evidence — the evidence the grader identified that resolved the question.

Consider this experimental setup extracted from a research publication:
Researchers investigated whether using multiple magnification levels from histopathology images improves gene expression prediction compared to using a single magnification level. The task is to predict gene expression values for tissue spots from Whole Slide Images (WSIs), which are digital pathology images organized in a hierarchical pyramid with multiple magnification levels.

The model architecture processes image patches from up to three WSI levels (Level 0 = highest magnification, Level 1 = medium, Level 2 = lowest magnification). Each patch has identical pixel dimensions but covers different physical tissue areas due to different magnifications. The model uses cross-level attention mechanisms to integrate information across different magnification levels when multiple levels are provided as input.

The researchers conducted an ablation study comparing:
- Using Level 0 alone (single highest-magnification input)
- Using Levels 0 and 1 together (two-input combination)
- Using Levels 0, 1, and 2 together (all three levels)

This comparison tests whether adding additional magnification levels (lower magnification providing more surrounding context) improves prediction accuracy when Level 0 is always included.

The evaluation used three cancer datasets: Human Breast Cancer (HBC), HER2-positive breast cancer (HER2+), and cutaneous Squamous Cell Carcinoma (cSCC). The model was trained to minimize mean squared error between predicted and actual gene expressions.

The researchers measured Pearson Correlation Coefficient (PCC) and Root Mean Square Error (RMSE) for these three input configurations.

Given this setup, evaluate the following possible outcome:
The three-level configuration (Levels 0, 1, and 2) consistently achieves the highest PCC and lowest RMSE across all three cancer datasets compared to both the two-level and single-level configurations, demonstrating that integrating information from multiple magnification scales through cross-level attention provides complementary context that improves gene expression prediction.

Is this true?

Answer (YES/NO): YES